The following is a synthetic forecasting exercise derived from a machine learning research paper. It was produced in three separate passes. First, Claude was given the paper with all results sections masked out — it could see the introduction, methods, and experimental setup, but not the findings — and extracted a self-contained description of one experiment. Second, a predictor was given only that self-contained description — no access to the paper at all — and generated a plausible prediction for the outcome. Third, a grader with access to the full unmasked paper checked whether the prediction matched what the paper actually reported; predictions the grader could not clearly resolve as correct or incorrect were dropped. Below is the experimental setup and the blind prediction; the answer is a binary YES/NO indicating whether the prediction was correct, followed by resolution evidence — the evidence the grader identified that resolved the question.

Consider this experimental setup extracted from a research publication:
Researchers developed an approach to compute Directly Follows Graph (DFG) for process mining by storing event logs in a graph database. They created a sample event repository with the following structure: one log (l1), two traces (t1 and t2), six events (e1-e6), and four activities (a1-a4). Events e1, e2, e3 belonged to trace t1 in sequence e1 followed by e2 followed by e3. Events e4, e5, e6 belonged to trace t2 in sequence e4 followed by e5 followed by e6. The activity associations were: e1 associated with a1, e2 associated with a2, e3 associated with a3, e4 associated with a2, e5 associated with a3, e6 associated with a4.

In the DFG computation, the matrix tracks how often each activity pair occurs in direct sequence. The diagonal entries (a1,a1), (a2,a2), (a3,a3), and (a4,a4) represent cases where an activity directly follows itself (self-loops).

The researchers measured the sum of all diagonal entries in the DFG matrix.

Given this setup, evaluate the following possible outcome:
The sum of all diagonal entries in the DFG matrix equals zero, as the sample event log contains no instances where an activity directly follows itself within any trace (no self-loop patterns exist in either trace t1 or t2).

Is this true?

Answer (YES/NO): YES